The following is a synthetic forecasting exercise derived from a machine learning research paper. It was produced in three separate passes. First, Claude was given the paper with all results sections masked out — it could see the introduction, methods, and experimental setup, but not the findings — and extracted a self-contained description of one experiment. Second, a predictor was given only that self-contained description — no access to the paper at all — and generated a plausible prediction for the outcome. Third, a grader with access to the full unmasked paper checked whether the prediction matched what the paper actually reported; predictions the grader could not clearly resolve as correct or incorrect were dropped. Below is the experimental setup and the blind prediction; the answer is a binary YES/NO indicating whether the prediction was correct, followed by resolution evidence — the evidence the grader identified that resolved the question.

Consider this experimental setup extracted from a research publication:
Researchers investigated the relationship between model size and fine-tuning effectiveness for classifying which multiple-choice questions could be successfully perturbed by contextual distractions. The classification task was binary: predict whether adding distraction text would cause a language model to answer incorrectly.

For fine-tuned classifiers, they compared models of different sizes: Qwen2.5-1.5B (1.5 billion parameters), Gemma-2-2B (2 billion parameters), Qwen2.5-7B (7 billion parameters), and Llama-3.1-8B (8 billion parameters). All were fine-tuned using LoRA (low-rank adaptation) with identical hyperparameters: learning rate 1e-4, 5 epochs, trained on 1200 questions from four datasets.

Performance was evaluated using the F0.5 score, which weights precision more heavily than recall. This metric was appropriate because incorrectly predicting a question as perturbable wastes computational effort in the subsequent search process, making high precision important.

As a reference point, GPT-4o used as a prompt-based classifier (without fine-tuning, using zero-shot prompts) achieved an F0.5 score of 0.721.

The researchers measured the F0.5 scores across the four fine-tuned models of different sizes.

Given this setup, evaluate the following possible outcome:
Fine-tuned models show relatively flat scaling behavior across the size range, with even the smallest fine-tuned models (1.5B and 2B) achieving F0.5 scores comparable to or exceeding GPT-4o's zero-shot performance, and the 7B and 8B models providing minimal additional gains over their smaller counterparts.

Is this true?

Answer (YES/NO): NO